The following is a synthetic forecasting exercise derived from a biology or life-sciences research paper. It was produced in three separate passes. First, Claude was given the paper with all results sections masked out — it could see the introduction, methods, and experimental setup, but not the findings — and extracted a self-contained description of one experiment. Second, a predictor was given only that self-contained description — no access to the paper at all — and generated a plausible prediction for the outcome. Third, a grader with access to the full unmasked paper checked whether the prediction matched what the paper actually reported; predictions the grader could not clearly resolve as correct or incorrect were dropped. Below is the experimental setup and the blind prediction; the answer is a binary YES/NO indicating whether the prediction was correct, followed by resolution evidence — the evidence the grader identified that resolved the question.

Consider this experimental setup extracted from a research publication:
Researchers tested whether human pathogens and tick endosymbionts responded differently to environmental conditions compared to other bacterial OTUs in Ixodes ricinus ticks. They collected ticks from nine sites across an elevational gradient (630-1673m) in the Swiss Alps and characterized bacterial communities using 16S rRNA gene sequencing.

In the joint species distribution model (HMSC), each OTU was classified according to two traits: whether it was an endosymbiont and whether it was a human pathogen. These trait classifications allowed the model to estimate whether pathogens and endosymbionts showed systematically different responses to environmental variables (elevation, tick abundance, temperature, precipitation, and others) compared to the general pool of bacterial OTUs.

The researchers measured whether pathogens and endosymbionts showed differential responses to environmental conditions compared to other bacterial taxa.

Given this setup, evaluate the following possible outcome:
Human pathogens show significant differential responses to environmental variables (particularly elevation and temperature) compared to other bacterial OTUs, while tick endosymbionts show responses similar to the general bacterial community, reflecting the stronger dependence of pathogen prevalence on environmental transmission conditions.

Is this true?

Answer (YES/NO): NO